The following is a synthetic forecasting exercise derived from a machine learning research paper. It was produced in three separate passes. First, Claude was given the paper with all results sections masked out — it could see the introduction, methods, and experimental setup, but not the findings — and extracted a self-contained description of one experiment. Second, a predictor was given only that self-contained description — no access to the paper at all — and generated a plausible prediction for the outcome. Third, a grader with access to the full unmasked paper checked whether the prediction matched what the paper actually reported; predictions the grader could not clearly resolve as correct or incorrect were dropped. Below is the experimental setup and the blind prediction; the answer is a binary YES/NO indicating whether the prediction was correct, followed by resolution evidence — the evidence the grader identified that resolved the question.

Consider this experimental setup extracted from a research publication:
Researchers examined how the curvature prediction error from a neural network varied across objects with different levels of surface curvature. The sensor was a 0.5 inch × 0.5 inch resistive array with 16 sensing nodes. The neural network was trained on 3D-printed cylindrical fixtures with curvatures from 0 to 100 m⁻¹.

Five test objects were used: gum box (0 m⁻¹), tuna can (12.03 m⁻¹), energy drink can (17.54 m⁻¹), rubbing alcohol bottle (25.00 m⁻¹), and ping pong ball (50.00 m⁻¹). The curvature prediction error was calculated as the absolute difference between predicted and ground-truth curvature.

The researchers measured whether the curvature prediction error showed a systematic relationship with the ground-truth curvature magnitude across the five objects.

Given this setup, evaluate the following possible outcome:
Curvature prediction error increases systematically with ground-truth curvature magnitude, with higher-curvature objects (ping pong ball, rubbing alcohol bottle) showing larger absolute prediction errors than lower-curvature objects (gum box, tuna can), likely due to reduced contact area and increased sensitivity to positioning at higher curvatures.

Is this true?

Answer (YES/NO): NO